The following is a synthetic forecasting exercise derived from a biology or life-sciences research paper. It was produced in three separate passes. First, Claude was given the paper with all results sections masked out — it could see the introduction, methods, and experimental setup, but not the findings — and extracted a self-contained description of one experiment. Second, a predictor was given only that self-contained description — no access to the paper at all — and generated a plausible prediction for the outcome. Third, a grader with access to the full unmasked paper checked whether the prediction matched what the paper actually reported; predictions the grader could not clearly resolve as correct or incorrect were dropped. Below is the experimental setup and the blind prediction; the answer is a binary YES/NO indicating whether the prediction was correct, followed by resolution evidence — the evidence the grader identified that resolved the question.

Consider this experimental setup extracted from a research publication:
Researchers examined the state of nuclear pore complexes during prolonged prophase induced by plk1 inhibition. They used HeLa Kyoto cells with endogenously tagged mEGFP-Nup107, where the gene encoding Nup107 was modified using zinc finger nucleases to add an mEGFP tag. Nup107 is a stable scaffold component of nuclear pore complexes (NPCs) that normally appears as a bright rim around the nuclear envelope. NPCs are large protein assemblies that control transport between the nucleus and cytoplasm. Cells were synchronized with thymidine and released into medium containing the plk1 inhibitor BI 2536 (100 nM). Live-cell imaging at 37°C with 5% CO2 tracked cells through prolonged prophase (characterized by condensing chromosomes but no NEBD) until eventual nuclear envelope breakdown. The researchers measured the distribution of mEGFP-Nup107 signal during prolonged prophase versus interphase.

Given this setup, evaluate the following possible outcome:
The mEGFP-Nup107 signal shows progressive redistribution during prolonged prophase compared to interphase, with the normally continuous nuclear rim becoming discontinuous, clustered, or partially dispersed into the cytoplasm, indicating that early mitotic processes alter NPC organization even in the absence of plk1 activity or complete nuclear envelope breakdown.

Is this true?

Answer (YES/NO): NO